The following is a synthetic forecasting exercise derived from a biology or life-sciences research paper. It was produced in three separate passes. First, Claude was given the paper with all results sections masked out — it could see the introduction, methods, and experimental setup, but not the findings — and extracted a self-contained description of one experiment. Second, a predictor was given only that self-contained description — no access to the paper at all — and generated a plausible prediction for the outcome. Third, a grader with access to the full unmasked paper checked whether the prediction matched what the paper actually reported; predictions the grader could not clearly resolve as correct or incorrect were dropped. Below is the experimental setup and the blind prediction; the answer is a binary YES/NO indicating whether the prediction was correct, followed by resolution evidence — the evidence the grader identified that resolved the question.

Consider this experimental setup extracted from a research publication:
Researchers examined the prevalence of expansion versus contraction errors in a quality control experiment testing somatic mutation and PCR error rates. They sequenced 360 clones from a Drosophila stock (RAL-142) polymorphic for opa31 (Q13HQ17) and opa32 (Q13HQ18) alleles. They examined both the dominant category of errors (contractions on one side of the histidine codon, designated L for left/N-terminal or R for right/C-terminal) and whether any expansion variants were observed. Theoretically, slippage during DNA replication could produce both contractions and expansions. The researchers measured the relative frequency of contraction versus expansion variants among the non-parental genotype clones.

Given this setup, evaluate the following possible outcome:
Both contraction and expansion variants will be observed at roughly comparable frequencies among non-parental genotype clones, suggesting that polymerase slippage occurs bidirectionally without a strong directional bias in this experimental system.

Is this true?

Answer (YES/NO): NO